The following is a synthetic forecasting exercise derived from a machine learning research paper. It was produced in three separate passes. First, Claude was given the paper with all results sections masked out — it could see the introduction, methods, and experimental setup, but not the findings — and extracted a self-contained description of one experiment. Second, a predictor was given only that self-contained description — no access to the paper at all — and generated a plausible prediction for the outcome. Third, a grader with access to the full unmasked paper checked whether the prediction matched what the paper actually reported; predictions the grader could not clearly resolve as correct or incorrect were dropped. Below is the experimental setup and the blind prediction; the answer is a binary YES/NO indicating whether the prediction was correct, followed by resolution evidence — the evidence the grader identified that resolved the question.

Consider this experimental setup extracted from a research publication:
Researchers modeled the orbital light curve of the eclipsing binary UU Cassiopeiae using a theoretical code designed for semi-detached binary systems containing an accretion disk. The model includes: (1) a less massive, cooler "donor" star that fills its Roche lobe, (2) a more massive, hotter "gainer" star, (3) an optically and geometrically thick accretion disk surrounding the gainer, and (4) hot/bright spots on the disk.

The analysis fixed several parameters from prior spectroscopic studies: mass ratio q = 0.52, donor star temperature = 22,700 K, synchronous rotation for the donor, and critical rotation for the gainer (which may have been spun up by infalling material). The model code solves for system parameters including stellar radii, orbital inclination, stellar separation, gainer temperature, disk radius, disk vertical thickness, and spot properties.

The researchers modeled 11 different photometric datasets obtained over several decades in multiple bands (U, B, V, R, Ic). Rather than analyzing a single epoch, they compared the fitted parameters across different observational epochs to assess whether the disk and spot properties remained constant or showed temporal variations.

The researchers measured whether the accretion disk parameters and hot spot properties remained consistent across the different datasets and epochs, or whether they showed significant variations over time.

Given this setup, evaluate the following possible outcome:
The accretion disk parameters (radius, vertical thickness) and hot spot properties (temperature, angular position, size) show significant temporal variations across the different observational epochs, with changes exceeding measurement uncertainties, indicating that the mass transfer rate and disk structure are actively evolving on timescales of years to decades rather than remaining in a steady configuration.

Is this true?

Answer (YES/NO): NO